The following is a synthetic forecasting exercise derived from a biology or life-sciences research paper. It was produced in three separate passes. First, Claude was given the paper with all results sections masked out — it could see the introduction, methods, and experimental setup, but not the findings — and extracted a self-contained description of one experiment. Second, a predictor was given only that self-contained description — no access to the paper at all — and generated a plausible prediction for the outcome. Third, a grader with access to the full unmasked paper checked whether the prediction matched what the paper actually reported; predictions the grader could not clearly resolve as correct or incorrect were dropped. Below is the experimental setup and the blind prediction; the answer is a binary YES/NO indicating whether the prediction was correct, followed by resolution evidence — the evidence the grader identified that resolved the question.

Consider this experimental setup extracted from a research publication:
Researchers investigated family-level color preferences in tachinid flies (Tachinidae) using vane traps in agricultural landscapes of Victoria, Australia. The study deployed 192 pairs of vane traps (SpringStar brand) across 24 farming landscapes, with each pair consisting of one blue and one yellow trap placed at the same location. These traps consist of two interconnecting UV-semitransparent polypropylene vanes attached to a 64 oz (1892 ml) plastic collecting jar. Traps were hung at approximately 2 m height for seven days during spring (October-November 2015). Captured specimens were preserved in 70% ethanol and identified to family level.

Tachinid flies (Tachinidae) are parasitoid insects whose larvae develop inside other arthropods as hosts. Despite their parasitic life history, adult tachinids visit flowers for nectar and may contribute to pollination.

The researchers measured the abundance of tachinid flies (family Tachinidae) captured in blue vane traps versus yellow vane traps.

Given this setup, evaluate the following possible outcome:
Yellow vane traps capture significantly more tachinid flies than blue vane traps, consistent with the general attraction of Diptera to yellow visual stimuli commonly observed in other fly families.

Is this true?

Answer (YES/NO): YES